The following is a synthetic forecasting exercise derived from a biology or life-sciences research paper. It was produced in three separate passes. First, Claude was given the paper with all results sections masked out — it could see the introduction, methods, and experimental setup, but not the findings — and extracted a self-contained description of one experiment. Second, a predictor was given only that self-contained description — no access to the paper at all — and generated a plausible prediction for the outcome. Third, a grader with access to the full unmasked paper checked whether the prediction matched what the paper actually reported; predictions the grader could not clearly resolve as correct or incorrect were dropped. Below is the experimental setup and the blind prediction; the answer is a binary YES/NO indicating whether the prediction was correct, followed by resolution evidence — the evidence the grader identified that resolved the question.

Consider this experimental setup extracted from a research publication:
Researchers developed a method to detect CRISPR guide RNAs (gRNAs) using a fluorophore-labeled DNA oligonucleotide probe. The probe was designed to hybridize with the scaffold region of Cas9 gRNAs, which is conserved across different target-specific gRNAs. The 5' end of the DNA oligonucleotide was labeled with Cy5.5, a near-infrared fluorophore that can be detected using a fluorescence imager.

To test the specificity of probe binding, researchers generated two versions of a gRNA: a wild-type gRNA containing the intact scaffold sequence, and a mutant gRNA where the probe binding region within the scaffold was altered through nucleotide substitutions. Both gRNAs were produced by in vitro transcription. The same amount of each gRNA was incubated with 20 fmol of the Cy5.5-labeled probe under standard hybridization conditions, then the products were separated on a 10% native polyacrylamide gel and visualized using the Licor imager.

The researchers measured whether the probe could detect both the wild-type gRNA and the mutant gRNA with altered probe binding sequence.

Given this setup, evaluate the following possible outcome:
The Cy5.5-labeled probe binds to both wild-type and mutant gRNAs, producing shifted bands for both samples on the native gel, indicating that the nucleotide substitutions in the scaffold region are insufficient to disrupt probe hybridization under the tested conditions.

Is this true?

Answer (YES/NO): NO